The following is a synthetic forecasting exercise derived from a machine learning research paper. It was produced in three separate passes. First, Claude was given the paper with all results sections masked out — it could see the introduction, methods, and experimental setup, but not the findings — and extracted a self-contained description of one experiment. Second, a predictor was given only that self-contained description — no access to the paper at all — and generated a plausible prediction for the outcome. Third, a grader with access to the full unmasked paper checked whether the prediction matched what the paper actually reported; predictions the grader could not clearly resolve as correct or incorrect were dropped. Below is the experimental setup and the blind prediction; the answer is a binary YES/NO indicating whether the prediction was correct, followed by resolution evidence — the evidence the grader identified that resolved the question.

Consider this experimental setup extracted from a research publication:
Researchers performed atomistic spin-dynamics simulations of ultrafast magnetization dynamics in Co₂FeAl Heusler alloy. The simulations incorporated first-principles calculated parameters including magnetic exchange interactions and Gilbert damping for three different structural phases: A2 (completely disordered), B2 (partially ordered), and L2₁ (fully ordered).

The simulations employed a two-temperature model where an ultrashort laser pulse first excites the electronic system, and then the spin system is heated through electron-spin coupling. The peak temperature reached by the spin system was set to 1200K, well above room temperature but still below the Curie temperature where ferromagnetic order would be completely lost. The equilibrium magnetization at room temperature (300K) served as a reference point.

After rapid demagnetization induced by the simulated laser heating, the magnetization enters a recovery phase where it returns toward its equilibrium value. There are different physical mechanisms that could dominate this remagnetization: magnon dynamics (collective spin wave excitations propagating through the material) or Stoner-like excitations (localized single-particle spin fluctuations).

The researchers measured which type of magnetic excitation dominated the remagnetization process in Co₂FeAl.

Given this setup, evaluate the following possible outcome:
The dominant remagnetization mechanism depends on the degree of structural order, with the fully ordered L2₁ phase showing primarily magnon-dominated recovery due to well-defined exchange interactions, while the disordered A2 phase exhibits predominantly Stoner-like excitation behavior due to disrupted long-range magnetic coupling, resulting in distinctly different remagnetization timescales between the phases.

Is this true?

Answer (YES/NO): NO